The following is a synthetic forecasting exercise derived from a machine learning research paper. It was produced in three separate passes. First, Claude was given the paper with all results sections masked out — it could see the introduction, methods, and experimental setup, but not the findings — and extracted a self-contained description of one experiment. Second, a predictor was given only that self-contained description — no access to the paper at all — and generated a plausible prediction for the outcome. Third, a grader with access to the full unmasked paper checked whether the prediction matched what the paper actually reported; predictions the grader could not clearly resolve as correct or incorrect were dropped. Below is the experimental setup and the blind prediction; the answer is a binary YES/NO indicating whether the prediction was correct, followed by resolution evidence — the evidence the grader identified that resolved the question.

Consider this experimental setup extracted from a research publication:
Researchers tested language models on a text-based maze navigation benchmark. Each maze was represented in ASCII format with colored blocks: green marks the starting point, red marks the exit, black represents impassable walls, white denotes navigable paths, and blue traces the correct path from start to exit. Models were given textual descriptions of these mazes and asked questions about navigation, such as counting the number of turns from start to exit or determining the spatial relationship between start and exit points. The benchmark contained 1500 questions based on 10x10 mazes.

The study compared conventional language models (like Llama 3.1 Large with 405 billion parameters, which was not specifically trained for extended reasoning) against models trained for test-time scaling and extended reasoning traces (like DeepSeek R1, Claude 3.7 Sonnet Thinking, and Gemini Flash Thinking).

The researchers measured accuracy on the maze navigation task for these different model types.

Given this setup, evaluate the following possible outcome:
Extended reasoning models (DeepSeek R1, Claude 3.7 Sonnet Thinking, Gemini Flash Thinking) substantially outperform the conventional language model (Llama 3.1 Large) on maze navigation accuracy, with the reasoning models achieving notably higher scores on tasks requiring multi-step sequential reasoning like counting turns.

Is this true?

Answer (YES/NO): NO